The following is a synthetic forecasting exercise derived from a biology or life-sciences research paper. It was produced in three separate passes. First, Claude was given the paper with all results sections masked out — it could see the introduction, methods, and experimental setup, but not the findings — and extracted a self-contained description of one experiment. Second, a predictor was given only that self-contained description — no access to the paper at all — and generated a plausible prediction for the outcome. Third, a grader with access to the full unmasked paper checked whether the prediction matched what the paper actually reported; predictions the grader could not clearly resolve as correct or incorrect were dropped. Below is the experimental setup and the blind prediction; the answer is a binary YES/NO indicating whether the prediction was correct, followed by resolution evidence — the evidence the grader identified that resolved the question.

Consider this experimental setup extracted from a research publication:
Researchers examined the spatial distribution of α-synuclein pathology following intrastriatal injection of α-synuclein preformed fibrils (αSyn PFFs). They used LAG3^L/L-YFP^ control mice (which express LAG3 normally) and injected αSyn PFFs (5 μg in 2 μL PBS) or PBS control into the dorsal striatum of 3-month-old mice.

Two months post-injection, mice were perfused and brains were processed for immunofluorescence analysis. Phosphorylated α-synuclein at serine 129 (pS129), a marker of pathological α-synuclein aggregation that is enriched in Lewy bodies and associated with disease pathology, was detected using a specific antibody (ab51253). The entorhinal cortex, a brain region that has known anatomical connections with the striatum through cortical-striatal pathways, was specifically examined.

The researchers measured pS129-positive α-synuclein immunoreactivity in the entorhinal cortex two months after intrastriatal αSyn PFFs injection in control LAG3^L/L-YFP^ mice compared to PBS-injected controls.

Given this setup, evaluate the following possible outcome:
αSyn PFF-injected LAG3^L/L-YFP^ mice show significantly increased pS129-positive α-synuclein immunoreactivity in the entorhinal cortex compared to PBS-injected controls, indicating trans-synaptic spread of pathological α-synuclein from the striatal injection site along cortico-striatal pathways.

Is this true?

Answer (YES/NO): YES